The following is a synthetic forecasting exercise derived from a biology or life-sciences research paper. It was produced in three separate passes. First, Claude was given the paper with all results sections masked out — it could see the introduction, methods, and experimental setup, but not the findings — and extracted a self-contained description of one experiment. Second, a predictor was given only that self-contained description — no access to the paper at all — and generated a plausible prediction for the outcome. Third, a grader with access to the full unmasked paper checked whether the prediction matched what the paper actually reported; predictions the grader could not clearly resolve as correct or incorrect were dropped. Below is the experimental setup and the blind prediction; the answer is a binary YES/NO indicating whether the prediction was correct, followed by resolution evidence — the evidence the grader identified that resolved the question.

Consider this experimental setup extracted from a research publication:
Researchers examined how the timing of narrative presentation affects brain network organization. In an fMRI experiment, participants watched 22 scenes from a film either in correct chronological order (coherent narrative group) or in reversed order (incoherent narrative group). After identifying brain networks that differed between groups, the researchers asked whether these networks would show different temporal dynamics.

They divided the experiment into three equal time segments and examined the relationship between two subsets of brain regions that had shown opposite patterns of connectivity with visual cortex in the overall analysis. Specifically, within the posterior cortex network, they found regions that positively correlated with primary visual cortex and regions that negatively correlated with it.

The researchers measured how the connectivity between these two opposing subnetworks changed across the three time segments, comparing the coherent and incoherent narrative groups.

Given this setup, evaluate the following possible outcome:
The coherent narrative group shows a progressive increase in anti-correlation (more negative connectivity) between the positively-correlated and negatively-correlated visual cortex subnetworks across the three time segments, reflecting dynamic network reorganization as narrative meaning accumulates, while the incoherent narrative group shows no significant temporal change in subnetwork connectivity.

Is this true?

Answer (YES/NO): NO